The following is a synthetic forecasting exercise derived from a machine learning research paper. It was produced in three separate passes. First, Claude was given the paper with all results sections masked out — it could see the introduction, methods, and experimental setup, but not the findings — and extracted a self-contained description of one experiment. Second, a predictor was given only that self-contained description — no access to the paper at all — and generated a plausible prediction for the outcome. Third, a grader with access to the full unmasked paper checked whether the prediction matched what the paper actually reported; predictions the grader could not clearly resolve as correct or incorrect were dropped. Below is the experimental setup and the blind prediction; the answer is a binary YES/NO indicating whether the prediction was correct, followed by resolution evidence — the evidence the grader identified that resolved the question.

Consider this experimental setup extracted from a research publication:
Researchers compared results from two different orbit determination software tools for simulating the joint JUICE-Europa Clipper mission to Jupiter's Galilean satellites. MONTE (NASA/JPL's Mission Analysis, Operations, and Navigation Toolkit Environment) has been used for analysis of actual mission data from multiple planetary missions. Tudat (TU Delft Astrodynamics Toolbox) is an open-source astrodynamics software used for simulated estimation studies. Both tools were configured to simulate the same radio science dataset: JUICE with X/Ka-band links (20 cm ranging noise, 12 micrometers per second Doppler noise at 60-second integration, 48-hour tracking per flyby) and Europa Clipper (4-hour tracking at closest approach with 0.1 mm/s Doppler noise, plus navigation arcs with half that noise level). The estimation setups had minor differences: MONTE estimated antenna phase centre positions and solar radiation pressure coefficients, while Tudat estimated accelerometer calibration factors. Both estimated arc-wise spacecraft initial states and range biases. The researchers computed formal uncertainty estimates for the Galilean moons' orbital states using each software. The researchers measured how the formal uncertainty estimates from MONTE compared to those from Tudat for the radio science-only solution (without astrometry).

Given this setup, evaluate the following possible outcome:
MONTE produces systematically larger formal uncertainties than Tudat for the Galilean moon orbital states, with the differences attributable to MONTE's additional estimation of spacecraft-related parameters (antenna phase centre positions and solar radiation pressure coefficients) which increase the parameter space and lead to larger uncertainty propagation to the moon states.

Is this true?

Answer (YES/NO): NO